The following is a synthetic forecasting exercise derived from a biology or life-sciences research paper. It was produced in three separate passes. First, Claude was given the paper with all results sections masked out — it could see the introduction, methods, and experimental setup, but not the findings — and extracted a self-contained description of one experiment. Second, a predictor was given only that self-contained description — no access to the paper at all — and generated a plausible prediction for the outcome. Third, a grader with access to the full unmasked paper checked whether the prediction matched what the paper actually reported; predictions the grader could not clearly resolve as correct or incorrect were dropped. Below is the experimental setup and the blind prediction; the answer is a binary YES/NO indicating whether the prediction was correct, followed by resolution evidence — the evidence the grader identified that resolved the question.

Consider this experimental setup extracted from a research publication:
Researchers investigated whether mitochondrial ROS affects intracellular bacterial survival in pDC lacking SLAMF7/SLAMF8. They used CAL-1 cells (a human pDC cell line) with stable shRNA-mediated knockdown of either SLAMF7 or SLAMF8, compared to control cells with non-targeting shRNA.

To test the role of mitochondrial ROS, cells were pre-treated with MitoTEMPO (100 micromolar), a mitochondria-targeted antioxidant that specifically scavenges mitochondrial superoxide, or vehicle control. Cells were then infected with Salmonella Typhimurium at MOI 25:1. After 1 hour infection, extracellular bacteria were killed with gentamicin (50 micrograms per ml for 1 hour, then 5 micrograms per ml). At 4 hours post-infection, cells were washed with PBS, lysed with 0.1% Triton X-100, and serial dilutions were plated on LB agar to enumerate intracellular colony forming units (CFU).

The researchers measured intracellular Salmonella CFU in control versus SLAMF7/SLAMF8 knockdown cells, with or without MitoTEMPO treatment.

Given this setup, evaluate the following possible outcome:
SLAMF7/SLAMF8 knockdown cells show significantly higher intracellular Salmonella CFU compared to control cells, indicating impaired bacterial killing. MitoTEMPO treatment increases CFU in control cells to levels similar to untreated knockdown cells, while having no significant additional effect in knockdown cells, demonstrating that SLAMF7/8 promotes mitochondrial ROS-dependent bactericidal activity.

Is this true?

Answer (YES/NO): NO